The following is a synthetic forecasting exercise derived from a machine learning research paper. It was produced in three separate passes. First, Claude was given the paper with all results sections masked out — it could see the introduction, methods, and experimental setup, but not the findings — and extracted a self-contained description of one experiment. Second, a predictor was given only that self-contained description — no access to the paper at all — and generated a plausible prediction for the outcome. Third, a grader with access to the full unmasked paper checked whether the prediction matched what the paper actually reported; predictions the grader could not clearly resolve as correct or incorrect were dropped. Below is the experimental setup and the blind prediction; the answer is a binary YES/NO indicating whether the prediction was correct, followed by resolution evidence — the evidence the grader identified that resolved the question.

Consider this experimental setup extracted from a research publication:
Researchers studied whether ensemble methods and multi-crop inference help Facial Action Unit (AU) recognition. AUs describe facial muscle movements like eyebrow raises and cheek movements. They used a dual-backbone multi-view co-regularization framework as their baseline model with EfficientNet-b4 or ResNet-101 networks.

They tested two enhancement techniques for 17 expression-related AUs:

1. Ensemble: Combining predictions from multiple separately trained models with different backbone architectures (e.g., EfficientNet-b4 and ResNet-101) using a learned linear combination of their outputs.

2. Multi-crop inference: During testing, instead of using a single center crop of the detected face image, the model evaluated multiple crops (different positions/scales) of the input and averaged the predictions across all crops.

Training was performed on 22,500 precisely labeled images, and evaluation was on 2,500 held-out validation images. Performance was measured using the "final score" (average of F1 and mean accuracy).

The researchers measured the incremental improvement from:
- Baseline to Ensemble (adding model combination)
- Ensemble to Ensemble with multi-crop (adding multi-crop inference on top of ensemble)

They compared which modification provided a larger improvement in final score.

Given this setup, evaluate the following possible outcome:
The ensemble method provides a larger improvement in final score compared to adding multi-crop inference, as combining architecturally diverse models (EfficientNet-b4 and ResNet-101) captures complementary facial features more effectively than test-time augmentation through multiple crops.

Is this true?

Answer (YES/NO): YES